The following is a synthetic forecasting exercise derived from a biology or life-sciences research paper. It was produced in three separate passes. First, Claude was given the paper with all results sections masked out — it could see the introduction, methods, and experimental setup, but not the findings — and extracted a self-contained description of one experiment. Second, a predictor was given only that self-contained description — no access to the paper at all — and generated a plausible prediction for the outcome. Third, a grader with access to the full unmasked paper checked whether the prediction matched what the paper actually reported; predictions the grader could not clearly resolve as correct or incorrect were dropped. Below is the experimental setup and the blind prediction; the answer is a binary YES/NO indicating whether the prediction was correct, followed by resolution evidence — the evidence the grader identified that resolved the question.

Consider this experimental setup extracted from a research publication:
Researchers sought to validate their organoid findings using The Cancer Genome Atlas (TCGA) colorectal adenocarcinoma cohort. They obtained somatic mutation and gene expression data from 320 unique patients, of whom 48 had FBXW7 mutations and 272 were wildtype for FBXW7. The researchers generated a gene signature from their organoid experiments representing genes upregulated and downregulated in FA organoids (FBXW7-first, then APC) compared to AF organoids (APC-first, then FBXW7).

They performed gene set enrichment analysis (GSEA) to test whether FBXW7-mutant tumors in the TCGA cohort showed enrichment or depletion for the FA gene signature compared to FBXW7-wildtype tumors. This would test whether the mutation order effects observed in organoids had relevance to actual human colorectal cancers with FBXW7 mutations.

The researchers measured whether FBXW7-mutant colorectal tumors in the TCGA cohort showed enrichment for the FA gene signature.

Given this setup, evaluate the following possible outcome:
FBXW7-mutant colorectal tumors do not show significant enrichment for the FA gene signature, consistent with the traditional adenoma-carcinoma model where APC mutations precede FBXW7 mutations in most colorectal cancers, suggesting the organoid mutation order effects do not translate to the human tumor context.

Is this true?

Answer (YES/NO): NO